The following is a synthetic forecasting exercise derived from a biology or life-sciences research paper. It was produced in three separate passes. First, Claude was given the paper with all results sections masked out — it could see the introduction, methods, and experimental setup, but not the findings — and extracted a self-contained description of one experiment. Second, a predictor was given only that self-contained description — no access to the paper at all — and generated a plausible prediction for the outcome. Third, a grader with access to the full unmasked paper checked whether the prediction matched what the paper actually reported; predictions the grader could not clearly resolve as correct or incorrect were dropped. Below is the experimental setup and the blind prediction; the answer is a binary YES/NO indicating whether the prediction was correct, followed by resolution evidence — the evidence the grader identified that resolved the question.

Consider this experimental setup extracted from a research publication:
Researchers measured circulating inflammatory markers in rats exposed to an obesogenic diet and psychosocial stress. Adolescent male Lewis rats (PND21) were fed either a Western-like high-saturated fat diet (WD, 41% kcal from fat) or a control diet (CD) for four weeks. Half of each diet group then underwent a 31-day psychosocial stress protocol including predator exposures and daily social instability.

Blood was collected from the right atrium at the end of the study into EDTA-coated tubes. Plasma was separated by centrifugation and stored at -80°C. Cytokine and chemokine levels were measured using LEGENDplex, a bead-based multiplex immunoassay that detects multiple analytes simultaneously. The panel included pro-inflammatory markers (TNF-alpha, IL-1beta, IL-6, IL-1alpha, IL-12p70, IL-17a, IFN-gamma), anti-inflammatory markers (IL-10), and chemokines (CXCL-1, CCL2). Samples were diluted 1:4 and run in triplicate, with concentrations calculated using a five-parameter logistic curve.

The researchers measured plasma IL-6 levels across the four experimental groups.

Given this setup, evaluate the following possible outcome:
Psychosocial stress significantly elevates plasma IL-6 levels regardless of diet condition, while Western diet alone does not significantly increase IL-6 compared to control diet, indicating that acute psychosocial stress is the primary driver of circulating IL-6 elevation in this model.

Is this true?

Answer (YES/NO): NO